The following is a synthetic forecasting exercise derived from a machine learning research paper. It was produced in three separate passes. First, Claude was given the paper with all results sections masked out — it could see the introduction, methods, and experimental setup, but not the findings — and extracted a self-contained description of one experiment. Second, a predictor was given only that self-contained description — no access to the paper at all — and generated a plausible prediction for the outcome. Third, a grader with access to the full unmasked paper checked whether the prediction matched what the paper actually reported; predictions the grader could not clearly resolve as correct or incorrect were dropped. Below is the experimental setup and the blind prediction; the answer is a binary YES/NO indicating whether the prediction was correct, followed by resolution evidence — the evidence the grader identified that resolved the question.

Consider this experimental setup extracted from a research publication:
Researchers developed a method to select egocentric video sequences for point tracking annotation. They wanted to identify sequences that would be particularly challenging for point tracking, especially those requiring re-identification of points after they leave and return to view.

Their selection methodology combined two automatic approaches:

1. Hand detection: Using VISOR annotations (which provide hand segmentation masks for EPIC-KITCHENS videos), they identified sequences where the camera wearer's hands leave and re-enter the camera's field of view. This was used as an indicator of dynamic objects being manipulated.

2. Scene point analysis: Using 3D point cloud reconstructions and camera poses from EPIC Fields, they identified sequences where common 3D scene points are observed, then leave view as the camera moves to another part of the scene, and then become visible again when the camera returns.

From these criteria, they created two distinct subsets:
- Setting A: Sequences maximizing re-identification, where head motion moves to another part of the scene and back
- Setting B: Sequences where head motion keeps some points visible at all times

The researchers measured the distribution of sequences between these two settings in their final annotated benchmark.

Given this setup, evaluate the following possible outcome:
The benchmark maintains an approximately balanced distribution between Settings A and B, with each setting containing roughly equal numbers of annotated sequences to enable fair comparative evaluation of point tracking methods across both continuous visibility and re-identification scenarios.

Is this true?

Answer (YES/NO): YES